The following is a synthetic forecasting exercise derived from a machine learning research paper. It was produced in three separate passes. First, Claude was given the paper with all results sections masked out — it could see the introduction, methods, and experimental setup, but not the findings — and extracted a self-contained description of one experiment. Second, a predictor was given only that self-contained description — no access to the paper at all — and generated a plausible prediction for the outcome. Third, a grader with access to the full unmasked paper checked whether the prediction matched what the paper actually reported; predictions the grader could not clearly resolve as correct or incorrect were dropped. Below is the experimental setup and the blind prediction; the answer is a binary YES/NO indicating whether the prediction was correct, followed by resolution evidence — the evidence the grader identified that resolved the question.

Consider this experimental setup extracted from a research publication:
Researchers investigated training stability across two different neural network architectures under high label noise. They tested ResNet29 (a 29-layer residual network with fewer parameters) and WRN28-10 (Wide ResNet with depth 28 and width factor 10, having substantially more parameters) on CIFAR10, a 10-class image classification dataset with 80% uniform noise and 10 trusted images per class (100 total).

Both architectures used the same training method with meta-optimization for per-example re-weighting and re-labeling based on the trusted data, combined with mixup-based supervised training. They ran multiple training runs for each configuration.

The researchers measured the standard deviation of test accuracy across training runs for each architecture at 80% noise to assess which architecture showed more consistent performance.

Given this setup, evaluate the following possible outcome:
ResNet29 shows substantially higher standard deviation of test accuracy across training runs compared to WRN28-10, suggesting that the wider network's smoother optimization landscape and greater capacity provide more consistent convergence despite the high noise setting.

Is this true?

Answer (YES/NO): YES